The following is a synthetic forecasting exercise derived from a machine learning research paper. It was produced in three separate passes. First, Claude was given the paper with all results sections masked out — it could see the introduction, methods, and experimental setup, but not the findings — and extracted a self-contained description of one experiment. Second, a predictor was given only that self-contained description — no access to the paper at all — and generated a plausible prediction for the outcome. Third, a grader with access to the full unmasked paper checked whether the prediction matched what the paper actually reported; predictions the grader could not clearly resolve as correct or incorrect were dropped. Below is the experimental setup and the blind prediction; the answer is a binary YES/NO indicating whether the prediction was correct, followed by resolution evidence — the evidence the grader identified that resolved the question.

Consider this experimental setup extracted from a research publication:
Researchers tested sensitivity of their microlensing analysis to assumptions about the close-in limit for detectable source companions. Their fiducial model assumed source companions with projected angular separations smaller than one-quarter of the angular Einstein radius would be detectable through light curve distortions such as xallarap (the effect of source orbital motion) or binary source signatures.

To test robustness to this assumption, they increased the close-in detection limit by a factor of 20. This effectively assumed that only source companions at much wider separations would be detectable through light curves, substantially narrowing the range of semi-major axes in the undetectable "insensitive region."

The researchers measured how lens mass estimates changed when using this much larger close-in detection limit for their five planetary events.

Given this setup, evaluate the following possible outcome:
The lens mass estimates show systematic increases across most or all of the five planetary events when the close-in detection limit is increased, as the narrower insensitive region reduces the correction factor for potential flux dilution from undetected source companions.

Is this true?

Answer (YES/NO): NO